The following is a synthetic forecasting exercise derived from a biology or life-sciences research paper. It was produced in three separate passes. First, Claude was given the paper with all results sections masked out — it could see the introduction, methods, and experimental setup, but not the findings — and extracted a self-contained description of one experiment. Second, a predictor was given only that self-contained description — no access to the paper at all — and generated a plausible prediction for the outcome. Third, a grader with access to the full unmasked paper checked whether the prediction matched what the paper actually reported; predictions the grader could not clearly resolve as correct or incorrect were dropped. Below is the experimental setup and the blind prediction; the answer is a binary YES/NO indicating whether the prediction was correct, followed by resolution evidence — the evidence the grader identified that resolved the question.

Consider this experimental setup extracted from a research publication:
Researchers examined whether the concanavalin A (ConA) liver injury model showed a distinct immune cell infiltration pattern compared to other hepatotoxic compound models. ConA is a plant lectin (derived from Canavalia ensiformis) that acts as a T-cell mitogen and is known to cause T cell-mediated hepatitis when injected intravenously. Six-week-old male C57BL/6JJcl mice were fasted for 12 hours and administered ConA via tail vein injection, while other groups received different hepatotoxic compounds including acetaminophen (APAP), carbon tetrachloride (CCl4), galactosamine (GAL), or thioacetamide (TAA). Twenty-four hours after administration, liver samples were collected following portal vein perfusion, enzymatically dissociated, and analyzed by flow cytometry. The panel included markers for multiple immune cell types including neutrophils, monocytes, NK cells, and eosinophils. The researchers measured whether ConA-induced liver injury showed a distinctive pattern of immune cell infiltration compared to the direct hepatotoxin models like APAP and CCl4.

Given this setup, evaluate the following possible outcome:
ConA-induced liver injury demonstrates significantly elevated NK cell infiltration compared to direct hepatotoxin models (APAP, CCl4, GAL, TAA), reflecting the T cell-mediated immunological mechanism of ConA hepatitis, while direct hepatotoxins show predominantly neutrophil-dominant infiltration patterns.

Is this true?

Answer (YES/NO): NO